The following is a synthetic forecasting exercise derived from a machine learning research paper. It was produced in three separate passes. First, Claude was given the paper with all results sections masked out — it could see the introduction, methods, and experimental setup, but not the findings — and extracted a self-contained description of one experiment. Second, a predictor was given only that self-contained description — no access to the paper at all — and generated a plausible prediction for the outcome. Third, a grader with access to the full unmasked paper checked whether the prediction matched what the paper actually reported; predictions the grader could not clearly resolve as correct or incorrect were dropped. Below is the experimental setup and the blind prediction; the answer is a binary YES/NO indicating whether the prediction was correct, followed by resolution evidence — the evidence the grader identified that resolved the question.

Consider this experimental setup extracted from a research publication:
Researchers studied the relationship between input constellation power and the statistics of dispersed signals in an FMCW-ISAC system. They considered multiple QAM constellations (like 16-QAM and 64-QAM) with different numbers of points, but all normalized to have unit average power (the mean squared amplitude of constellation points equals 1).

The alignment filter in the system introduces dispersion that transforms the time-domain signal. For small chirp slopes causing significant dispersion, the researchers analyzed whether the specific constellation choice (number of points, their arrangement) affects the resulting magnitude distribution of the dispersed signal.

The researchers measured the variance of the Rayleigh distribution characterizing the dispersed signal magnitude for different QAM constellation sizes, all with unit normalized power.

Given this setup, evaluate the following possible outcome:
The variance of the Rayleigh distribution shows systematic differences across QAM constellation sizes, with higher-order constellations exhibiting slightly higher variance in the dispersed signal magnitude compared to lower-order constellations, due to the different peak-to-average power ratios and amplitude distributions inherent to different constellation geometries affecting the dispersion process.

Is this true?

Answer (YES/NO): NO